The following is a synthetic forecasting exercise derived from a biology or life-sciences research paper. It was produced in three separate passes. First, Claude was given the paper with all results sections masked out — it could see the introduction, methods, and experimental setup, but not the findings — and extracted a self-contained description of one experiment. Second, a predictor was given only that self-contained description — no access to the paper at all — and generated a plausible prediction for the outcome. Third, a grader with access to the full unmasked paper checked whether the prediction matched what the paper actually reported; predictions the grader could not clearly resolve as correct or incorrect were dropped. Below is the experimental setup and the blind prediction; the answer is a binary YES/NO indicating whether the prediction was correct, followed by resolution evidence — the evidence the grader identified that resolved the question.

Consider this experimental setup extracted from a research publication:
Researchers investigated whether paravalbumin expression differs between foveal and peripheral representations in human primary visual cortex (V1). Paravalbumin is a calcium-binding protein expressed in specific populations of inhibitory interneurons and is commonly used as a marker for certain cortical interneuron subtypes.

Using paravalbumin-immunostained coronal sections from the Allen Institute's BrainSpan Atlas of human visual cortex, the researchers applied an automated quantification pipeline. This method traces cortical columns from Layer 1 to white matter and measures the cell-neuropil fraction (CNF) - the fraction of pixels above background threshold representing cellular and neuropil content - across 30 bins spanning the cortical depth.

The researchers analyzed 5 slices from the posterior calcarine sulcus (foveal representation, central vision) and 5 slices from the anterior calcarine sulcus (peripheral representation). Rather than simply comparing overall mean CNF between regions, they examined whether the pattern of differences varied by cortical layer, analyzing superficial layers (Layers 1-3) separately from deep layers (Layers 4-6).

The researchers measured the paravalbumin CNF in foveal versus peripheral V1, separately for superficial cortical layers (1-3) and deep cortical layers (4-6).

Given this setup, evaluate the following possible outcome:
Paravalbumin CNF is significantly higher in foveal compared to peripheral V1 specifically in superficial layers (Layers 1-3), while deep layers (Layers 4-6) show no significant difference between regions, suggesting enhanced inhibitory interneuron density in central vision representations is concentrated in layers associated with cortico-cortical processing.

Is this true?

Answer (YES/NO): NO